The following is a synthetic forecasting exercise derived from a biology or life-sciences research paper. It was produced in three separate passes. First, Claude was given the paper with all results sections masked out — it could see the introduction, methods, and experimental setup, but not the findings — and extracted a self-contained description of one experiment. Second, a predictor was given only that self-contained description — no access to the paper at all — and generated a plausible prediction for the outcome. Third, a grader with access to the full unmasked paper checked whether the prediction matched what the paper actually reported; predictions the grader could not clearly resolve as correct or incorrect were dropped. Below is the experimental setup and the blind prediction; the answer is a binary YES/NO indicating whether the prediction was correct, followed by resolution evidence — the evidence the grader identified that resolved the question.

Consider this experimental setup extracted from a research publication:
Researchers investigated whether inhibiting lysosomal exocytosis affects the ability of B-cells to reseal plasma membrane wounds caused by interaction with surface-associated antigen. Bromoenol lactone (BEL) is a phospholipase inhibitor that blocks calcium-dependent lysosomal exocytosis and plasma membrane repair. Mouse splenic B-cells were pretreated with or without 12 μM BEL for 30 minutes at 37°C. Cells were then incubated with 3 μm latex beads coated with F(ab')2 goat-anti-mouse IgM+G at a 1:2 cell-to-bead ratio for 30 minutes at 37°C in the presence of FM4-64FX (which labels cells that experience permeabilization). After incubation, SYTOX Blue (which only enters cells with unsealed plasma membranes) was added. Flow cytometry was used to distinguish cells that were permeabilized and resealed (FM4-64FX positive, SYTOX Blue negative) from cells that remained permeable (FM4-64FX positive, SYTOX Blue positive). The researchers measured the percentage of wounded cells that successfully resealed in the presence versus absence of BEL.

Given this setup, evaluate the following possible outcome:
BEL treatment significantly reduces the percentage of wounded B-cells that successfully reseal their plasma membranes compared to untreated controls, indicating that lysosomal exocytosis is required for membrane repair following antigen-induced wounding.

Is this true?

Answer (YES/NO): YES